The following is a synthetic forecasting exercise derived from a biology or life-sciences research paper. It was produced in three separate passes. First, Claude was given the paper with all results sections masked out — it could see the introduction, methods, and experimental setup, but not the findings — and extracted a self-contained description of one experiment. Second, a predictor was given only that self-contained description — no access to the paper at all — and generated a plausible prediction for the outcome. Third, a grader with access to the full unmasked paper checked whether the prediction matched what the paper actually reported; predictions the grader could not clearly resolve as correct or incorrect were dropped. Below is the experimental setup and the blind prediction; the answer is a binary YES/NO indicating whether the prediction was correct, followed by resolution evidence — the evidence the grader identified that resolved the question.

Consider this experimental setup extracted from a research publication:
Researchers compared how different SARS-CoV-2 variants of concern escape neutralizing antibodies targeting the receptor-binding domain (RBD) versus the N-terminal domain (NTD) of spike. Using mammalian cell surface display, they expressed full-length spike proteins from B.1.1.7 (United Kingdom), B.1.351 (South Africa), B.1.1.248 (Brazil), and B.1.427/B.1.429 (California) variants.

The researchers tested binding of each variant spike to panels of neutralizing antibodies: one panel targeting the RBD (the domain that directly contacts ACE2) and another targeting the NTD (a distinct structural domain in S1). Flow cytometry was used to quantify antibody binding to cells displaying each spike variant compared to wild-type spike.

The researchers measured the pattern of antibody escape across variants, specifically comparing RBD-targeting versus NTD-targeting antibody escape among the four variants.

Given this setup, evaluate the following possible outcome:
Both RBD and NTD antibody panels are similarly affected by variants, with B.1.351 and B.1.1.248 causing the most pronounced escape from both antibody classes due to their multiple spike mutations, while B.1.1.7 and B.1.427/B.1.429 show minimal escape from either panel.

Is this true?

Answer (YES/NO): NO